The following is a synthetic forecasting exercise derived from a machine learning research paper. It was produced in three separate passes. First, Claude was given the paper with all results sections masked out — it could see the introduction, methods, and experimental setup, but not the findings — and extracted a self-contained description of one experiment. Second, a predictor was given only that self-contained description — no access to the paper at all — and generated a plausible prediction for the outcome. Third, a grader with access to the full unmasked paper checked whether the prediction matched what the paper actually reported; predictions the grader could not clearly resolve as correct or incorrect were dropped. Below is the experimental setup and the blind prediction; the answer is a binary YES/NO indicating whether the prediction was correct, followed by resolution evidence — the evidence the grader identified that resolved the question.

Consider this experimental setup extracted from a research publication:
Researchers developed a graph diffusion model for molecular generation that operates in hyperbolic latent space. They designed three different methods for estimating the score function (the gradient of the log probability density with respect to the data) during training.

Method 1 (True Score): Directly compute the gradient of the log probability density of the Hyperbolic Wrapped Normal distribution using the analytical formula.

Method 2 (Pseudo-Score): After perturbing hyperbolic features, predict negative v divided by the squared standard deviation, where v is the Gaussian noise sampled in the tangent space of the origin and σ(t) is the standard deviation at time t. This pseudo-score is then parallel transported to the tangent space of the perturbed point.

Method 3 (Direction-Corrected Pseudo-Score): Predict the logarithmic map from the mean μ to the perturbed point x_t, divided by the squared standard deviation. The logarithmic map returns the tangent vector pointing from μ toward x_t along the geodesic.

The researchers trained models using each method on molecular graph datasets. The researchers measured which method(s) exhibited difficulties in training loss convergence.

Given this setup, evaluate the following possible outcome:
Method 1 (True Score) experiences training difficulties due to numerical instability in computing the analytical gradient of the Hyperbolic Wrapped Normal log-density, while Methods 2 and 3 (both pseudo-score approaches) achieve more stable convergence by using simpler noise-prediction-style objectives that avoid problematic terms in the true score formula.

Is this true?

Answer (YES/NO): YES